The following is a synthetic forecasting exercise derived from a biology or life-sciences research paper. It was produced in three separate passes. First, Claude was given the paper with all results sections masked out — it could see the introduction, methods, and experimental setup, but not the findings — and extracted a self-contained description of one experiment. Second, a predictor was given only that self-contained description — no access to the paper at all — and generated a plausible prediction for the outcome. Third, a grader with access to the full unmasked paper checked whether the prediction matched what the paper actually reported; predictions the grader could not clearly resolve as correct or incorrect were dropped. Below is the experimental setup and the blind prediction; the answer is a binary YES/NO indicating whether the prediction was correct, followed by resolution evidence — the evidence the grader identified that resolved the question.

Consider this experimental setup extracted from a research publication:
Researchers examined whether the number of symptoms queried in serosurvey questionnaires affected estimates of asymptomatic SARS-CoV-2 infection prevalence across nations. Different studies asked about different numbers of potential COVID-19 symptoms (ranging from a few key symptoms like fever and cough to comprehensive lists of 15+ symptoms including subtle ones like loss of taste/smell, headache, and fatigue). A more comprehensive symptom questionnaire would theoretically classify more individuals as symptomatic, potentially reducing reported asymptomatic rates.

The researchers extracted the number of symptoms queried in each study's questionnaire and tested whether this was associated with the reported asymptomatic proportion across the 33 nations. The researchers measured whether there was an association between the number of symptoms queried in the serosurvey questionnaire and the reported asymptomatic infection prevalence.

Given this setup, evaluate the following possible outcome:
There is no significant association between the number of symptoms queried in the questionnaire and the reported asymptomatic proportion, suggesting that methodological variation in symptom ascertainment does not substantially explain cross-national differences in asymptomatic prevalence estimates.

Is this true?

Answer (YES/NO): YES